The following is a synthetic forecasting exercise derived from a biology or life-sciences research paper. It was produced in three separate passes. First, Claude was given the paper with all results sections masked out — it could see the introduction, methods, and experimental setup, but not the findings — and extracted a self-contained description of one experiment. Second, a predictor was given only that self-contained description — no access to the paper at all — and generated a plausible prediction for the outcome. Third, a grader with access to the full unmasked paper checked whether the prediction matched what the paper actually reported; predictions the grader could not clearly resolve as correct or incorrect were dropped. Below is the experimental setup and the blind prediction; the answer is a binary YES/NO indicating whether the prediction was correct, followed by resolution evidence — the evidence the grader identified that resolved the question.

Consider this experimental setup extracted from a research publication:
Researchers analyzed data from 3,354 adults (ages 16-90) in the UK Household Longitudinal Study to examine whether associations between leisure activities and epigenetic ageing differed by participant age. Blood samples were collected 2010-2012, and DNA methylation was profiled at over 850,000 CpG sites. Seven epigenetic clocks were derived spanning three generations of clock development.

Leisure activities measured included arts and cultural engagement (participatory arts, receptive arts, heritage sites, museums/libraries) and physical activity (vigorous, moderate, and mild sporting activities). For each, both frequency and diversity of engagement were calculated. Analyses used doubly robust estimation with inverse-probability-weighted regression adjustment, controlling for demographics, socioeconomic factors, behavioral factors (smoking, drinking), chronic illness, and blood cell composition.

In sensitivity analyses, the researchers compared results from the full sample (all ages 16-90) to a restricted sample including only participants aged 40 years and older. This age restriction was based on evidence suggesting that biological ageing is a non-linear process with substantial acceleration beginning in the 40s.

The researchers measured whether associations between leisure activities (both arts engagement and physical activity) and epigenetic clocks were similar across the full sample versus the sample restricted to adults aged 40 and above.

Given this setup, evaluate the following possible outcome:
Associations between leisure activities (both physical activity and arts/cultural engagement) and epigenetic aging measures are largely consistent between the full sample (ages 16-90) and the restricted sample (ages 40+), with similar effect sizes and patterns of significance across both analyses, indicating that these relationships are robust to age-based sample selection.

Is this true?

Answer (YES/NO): NO